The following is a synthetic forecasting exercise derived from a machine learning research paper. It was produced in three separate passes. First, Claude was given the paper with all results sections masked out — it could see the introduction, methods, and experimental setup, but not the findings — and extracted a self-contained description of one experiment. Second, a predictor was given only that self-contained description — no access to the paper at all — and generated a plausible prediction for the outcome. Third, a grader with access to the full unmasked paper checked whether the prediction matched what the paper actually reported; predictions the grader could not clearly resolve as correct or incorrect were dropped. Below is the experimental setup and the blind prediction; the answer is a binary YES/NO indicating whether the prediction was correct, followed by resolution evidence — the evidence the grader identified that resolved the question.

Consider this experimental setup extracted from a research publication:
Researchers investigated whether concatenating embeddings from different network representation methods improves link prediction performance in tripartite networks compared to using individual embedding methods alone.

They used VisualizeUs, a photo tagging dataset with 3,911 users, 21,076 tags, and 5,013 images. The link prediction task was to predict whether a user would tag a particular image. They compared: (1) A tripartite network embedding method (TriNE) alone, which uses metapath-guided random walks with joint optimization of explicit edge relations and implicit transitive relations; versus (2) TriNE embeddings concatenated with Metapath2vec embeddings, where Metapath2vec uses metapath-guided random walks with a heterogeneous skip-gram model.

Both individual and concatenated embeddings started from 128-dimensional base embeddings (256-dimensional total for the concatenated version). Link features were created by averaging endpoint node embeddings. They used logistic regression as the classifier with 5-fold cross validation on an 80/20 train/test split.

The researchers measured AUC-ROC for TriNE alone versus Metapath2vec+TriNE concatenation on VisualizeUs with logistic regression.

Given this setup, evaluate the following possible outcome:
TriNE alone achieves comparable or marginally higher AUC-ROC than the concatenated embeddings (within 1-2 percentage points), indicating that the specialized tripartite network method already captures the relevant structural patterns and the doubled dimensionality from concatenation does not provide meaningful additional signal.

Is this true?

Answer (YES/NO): YES